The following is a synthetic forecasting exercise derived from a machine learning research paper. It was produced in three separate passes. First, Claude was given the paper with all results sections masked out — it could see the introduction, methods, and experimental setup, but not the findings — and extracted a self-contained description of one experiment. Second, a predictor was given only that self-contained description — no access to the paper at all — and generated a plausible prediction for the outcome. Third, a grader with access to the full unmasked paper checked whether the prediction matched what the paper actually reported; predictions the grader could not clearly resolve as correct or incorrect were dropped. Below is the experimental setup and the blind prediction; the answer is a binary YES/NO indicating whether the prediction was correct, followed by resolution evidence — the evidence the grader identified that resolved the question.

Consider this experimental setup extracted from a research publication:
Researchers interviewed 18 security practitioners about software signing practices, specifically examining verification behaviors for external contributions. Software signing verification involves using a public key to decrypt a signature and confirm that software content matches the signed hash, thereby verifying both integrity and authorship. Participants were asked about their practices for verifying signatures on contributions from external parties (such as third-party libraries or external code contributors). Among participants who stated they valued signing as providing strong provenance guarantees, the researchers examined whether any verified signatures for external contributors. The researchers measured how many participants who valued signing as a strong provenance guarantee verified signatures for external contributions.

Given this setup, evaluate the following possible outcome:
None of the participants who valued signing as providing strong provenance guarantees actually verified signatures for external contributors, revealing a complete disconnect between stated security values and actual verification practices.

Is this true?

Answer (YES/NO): YES